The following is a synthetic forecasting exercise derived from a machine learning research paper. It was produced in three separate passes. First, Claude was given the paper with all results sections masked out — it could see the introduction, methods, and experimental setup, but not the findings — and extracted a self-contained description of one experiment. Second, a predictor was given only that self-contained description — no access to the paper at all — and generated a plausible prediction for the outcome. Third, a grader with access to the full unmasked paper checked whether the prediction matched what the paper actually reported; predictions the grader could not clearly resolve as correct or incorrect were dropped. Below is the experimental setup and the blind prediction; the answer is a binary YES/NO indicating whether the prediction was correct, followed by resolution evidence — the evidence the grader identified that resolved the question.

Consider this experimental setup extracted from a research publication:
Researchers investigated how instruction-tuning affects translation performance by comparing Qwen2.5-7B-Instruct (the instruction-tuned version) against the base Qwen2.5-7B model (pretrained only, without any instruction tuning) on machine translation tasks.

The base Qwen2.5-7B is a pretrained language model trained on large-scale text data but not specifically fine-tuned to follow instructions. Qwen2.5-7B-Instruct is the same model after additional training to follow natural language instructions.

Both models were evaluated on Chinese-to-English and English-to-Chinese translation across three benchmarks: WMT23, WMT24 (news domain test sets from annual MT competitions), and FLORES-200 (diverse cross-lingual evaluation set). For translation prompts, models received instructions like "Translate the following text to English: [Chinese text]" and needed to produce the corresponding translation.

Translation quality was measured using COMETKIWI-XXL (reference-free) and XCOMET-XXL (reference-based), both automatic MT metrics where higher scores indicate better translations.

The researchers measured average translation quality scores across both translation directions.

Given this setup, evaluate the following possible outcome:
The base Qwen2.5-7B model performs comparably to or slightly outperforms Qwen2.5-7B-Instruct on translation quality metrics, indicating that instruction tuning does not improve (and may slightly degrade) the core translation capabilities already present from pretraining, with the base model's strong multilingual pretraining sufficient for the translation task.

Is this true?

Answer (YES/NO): NO